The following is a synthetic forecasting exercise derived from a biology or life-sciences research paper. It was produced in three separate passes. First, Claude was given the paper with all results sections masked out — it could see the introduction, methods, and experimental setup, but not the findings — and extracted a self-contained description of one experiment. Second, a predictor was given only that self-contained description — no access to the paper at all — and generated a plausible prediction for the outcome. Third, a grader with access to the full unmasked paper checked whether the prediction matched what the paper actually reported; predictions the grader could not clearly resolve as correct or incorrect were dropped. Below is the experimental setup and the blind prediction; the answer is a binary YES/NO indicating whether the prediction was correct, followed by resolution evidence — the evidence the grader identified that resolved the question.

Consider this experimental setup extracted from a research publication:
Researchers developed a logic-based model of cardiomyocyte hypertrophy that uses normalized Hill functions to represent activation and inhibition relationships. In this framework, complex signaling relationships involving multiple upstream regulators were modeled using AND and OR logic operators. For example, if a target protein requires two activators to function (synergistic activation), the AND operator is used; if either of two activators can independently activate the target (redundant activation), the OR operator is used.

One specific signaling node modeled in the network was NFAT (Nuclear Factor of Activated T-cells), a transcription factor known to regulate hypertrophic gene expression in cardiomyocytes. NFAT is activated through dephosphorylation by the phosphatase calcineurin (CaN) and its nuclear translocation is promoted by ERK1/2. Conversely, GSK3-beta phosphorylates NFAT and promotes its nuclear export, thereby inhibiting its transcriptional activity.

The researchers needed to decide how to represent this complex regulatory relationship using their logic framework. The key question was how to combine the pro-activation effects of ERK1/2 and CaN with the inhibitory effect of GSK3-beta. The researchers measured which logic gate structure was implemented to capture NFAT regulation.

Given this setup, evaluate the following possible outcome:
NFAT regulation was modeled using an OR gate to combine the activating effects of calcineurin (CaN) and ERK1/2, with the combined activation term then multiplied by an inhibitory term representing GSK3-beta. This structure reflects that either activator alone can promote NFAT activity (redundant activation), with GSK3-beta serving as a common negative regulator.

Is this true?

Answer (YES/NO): NO